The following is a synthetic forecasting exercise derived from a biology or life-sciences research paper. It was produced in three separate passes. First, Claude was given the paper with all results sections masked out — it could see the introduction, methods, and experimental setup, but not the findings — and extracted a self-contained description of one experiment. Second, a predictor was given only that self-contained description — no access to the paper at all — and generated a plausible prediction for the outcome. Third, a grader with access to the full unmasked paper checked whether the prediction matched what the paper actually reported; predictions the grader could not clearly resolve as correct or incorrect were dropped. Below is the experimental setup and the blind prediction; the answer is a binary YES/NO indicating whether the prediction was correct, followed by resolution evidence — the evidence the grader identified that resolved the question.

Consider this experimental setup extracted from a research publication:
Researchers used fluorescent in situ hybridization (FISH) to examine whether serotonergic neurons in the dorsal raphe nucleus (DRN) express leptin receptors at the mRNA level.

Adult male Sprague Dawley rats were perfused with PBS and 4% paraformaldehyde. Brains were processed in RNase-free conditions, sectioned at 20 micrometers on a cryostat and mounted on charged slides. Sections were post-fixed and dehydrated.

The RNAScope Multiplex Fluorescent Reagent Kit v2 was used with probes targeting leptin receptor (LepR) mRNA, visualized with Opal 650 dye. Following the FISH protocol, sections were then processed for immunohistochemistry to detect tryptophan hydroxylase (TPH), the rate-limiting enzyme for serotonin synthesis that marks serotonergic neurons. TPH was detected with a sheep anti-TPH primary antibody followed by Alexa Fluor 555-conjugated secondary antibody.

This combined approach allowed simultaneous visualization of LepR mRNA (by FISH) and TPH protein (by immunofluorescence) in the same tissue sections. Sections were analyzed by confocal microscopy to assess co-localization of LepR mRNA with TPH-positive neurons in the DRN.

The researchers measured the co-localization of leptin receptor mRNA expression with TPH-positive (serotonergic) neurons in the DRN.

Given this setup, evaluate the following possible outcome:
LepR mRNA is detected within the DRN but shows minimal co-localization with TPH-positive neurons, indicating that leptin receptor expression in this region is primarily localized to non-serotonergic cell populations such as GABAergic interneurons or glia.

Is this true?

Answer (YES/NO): NO